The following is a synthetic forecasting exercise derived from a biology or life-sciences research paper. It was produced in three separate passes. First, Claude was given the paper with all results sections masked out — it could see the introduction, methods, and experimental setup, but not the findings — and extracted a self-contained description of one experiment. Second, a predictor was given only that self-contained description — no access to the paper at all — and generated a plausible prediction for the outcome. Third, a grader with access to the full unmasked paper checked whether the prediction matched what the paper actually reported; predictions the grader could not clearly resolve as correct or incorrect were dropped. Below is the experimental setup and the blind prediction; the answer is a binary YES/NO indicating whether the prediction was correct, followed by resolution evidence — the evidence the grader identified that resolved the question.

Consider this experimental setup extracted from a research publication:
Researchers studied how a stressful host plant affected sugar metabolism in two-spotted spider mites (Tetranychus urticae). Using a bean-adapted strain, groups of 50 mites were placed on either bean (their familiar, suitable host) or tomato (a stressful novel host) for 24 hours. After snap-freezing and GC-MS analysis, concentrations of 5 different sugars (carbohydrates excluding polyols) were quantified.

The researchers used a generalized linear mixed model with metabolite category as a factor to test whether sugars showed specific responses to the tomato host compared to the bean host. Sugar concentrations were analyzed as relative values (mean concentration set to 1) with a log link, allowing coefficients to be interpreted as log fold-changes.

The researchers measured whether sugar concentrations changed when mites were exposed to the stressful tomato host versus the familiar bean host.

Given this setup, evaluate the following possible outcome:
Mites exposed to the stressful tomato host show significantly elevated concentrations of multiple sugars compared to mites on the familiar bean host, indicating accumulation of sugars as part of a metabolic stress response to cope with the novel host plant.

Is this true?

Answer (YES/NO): NO